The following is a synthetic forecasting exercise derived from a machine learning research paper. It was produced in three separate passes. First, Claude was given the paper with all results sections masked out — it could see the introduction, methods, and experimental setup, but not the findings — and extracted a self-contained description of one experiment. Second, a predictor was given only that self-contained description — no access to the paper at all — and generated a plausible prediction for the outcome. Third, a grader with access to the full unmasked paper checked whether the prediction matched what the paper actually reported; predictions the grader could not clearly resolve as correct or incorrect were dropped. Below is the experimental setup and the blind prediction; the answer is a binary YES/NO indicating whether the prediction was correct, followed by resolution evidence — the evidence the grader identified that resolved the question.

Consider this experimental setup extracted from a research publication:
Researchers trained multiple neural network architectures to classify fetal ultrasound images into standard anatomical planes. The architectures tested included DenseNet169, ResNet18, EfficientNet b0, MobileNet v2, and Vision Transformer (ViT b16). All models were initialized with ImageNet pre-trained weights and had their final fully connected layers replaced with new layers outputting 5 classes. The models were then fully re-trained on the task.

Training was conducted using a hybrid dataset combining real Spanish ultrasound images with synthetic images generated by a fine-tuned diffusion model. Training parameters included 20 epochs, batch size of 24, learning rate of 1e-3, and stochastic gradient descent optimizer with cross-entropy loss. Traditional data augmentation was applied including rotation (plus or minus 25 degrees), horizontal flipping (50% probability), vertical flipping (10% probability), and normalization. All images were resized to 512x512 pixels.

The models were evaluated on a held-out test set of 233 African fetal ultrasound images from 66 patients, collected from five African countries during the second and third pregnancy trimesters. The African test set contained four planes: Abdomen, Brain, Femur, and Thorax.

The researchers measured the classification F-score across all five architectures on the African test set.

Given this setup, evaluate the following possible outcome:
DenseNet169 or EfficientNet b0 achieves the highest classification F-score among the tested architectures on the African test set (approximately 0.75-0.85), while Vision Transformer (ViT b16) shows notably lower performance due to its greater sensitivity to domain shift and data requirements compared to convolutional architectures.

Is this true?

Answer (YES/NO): NO